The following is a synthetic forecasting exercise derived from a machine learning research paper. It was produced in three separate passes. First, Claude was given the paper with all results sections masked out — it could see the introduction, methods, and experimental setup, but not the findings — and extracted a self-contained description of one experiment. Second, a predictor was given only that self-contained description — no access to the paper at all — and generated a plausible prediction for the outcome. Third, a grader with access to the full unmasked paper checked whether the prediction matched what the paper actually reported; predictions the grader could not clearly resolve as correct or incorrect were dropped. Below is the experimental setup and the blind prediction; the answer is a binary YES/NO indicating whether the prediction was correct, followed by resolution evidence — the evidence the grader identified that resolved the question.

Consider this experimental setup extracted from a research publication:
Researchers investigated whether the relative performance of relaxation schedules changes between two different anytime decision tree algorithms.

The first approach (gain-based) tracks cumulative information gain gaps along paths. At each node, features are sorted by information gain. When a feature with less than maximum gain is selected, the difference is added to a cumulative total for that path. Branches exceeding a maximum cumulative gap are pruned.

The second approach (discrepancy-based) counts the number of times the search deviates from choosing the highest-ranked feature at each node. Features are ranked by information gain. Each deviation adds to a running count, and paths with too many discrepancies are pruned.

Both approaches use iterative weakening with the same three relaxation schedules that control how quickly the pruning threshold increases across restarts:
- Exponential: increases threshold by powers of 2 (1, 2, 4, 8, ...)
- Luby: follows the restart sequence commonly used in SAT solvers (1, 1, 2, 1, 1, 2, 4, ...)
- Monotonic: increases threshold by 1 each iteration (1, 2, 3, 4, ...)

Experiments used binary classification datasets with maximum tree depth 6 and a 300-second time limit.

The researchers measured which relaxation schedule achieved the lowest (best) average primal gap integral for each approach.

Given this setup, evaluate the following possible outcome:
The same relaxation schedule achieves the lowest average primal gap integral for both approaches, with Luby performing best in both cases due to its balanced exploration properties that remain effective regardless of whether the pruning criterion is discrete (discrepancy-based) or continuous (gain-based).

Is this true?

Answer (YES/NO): NO